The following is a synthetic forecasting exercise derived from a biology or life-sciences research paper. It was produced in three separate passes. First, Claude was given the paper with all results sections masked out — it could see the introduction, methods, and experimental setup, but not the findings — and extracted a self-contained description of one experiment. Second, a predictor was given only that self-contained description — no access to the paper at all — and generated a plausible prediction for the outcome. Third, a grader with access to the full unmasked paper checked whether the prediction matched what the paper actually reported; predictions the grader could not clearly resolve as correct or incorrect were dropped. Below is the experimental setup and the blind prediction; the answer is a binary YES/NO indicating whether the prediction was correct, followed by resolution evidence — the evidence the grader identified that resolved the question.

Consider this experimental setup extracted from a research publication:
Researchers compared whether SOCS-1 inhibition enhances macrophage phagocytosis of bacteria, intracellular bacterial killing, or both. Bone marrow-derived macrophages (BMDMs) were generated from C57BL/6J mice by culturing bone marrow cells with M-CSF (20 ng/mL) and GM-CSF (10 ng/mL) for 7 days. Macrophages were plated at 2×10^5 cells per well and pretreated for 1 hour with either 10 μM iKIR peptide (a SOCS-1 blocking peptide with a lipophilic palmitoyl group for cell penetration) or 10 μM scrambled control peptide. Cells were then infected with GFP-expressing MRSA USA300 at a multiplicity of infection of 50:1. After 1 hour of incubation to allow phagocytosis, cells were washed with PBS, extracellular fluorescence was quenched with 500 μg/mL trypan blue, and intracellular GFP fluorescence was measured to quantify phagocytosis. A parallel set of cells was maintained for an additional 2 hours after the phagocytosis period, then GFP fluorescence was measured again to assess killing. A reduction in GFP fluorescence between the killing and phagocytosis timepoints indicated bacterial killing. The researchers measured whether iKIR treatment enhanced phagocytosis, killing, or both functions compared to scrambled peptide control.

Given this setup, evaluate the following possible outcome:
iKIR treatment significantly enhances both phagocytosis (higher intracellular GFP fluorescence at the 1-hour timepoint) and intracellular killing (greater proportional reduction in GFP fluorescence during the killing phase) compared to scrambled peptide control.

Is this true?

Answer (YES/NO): YES